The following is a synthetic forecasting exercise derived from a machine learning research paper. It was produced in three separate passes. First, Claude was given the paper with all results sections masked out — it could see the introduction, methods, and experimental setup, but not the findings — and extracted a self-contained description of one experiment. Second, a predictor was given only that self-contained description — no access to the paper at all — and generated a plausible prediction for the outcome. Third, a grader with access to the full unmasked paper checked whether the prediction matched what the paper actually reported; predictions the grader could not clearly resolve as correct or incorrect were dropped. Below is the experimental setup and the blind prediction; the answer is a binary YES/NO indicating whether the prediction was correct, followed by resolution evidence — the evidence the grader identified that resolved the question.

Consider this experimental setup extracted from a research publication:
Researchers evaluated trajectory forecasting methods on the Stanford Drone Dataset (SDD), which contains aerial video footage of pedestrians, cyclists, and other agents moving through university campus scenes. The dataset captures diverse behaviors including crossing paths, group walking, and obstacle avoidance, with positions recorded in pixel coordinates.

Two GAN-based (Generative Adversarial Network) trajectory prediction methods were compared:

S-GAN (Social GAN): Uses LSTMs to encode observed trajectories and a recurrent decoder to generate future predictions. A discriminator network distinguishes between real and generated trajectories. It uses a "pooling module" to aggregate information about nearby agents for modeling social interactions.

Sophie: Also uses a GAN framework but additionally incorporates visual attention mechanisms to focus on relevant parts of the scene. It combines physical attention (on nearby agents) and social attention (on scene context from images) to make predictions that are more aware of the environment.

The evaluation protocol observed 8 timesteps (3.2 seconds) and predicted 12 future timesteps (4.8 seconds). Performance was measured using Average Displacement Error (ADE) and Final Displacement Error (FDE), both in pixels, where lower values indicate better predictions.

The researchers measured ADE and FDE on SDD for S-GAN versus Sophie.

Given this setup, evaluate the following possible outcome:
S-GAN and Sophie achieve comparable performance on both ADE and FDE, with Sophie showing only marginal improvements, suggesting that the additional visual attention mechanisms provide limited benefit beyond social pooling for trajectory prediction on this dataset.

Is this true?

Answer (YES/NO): NO